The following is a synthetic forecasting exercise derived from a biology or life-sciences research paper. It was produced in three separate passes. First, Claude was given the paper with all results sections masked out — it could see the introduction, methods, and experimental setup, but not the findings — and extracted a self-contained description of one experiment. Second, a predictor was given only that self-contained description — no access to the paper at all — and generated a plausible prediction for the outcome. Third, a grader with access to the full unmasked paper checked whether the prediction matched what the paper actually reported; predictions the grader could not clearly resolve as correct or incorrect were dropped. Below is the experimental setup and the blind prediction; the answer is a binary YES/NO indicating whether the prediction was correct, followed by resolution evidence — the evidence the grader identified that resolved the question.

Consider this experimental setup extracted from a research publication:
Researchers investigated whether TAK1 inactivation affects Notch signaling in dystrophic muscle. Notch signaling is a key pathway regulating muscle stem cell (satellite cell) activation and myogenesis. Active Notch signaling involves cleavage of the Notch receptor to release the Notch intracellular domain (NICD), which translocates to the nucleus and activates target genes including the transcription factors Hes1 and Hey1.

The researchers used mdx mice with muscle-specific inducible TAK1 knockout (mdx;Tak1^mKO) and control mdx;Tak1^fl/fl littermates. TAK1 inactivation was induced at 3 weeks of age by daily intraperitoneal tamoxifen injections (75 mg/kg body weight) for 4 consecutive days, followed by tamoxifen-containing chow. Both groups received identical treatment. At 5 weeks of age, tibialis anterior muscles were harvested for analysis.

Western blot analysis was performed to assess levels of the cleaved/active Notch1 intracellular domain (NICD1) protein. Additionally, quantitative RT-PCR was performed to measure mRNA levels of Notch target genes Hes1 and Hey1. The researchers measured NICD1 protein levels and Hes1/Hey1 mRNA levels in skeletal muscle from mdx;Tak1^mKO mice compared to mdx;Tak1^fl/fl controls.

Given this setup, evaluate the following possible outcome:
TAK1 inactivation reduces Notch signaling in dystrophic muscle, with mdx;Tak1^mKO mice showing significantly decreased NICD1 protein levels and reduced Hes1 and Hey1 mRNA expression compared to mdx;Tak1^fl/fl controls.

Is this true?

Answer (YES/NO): NO